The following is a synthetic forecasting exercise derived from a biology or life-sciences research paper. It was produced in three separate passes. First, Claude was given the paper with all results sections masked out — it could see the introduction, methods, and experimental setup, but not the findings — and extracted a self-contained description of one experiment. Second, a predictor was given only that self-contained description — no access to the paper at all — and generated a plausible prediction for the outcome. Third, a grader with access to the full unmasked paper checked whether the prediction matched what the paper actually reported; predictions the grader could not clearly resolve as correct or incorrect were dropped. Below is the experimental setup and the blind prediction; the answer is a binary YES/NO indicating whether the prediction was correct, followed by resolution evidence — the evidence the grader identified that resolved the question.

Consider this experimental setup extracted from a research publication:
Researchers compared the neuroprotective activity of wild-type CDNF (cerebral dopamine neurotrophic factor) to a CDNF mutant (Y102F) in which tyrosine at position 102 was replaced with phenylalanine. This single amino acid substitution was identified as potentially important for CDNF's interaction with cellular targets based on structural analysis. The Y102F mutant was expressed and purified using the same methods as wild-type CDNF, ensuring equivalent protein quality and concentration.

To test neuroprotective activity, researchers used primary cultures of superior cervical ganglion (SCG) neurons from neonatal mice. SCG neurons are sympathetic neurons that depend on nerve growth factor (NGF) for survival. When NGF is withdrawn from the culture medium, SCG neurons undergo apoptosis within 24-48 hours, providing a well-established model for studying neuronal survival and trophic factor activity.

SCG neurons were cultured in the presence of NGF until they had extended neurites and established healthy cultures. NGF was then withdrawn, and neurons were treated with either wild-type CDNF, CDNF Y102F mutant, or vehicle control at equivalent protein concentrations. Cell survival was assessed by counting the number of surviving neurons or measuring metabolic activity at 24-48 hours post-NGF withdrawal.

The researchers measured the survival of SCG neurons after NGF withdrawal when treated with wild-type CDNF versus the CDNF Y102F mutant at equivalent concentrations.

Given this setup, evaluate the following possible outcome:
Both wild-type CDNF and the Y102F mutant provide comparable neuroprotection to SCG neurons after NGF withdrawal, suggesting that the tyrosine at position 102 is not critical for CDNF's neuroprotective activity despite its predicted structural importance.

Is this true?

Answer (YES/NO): NO